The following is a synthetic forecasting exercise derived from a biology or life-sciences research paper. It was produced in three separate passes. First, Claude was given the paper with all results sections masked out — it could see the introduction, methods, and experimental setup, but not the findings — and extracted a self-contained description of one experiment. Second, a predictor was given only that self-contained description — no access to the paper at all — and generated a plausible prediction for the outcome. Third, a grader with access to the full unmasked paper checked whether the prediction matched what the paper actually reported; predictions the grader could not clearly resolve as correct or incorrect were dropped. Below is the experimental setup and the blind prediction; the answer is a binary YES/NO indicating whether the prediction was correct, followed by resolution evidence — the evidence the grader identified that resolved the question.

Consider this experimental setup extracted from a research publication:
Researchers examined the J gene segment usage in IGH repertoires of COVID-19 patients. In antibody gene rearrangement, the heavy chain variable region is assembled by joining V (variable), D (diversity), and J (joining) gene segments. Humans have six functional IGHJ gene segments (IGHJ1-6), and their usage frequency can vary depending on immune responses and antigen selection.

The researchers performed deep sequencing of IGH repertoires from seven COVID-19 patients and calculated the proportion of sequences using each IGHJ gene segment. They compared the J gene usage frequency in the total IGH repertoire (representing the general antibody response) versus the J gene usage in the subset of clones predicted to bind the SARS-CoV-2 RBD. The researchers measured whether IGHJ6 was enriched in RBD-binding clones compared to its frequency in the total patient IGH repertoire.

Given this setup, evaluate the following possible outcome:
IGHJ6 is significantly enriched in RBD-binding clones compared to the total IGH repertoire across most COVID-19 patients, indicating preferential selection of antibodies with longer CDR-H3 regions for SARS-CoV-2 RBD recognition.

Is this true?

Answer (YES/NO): YES